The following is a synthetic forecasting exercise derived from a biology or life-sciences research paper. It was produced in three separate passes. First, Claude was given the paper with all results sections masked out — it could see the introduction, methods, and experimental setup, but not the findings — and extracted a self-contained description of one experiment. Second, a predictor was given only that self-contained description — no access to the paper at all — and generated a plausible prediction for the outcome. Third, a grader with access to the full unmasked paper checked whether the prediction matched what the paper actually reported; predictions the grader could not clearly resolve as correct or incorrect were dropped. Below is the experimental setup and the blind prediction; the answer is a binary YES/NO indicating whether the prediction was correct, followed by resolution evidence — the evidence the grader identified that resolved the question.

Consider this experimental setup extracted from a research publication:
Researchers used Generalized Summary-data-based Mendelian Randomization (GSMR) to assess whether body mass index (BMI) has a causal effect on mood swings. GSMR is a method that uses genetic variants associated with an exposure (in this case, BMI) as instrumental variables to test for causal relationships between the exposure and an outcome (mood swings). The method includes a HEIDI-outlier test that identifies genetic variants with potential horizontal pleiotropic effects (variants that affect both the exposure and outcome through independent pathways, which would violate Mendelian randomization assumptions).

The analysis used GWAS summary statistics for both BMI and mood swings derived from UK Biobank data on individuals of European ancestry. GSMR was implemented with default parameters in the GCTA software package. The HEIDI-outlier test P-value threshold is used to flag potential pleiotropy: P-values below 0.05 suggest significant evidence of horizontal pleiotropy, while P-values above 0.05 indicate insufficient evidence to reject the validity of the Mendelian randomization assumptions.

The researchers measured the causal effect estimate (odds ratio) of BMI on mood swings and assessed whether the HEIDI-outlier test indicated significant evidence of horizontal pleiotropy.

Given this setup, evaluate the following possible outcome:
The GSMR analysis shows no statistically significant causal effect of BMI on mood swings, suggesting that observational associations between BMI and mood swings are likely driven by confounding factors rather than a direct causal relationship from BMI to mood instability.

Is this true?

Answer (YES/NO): NO